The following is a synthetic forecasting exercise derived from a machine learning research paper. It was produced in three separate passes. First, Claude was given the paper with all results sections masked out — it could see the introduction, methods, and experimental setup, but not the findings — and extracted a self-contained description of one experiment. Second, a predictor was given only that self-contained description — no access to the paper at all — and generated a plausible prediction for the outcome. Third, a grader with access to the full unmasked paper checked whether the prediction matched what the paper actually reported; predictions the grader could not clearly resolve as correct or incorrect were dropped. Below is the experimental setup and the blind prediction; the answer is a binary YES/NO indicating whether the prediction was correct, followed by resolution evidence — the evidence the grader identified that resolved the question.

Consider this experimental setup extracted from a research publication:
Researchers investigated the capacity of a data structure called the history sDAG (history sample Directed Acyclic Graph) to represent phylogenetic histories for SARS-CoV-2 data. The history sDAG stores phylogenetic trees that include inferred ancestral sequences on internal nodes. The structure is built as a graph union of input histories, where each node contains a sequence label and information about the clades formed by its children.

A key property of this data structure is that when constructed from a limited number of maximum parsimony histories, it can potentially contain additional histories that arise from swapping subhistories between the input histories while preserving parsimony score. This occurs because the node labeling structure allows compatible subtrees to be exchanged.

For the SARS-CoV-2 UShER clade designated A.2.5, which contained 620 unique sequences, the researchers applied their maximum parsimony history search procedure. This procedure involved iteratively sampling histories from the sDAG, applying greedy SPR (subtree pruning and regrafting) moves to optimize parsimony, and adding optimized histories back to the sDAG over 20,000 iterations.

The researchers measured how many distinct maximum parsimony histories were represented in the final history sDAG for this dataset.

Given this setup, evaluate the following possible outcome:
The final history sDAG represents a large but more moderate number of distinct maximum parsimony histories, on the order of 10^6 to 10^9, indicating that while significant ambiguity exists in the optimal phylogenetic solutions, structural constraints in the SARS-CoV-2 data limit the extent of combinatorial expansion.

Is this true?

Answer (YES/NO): NO